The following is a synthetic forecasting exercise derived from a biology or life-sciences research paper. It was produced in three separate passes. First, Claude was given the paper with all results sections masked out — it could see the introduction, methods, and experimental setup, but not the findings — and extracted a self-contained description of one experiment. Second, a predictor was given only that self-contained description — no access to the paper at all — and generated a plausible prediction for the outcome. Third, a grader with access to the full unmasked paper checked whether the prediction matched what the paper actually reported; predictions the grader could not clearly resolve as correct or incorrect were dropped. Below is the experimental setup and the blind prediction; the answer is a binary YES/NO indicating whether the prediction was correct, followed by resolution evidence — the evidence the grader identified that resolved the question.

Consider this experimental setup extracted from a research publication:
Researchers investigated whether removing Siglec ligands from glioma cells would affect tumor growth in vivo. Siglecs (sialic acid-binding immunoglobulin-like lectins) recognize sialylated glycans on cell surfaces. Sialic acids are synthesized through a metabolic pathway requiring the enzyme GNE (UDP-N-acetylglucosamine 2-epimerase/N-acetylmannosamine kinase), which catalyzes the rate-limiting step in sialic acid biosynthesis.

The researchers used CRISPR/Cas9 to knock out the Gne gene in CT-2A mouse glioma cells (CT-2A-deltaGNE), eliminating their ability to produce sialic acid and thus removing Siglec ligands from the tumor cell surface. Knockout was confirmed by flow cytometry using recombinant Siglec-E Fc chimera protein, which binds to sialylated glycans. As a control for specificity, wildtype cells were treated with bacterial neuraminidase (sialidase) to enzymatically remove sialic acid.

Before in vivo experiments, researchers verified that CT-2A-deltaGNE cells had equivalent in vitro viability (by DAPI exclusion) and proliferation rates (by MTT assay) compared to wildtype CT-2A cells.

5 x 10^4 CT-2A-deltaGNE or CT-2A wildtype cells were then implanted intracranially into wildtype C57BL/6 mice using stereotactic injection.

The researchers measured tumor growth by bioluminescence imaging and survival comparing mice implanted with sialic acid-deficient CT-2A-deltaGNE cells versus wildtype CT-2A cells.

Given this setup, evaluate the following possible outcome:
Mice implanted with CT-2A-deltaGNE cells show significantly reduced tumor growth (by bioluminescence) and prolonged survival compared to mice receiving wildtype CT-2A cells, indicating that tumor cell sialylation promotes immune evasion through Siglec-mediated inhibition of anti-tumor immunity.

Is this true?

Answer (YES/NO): YES